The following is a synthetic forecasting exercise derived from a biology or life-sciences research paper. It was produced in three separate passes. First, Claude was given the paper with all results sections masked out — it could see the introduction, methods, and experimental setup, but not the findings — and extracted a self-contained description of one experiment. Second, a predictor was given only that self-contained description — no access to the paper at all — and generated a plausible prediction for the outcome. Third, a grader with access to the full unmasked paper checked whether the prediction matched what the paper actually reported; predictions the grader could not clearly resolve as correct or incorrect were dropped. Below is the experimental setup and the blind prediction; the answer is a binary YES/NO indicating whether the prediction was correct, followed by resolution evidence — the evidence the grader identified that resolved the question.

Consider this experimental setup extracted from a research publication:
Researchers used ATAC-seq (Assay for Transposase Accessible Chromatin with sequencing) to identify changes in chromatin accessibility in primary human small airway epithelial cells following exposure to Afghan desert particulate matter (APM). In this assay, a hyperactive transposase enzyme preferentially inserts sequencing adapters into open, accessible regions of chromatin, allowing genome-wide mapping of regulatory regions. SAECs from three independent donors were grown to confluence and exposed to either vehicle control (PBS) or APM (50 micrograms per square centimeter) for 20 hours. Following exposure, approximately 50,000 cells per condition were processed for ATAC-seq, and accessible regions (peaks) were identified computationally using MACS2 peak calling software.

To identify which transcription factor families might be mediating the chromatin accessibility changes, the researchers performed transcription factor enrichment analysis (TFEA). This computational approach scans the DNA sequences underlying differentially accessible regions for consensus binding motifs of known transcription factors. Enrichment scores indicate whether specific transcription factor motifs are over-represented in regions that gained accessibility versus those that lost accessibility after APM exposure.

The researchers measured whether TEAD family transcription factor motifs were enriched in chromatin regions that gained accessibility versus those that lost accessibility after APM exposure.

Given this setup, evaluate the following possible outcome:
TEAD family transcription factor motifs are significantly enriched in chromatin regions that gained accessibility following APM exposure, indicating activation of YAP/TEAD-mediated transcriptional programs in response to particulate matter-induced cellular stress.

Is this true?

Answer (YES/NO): YES